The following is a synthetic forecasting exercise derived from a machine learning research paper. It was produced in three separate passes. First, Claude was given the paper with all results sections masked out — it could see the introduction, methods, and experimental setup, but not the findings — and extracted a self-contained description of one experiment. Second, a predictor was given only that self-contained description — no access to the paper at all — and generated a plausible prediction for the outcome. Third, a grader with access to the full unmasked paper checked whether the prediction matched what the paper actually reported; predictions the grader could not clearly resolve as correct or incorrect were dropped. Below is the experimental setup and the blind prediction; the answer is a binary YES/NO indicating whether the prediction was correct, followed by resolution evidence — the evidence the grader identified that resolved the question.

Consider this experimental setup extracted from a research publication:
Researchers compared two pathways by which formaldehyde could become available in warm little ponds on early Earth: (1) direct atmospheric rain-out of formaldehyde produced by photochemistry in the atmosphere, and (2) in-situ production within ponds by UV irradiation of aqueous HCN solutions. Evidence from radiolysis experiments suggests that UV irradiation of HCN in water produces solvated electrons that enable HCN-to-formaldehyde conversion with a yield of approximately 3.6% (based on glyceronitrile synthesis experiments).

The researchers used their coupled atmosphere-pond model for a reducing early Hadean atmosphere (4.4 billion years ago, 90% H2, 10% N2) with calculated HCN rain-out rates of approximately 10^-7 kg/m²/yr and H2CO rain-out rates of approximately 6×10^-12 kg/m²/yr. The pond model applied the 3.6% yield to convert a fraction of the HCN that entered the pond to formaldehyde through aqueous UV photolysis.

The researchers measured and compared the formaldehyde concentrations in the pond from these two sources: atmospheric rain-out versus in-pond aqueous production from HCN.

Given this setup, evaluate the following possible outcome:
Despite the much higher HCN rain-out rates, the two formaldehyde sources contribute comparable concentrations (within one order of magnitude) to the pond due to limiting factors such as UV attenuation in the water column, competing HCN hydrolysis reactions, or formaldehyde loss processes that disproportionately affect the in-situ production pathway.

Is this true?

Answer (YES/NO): NO